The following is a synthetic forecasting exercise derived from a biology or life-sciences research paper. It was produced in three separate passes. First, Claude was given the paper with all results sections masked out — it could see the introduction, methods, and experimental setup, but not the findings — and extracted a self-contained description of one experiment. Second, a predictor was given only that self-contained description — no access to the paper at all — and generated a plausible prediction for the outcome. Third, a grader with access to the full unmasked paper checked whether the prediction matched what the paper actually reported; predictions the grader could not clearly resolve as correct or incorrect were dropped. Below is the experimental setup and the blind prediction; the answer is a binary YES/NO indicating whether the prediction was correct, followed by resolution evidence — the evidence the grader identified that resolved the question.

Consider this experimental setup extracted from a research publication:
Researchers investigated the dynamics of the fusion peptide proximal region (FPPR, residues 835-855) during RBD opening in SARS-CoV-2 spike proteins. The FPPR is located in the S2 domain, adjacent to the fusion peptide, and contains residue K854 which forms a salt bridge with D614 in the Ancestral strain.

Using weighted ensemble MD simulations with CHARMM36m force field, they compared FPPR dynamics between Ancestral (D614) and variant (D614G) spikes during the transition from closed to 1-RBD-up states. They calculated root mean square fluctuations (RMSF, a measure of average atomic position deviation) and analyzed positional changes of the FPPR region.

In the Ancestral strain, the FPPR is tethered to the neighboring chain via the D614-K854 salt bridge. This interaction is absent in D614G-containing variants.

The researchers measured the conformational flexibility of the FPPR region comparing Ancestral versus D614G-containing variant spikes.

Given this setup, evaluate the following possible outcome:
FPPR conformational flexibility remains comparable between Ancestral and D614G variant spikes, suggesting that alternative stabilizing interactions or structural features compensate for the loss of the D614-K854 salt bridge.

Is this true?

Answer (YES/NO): NO